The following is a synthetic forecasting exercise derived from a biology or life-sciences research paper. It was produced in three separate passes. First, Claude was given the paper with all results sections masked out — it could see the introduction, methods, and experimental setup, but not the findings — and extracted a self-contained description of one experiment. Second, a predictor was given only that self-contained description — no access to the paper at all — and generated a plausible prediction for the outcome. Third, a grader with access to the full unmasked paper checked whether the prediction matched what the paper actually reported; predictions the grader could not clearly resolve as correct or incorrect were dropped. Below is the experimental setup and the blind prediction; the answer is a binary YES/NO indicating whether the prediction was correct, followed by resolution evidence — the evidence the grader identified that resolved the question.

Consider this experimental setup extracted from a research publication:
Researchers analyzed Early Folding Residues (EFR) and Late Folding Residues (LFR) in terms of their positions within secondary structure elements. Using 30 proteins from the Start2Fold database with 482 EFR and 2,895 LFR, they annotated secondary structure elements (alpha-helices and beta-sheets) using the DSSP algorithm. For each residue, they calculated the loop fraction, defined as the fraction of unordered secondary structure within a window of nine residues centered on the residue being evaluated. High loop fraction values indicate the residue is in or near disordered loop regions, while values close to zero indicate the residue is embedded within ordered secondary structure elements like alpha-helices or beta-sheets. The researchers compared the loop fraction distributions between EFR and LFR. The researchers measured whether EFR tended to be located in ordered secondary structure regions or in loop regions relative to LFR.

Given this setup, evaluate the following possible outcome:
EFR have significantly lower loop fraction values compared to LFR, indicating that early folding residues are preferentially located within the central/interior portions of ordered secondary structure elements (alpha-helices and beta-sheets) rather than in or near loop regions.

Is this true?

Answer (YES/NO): YES